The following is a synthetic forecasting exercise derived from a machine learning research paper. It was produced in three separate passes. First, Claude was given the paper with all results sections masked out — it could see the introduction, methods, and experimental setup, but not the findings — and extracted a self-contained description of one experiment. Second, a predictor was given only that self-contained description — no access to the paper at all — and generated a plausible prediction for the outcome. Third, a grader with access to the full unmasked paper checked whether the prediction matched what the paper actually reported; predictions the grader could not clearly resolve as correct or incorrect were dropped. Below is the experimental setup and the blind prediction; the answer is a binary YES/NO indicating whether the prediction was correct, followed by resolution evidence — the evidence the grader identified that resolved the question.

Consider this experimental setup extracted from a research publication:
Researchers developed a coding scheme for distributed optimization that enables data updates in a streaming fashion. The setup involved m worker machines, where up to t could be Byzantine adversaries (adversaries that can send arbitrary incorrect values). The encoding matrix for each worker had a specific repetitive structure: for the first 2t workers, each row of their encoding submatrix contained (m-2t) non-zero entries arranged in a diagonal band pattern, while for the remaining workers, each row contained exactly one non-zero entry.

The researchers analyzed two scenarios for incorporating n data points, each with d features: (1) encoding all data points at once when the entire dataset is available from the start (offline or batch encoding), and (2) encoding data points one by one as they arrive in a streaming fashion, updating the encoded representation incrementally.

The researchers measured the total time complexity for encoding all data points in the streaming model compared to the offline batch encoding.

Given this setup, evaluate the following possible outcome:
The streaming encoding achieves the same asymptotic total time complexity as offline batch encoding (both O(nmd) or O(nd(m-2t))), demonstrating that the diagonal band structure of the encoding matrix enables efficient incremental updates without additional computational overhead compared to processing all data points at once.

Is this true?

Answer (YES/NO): NO